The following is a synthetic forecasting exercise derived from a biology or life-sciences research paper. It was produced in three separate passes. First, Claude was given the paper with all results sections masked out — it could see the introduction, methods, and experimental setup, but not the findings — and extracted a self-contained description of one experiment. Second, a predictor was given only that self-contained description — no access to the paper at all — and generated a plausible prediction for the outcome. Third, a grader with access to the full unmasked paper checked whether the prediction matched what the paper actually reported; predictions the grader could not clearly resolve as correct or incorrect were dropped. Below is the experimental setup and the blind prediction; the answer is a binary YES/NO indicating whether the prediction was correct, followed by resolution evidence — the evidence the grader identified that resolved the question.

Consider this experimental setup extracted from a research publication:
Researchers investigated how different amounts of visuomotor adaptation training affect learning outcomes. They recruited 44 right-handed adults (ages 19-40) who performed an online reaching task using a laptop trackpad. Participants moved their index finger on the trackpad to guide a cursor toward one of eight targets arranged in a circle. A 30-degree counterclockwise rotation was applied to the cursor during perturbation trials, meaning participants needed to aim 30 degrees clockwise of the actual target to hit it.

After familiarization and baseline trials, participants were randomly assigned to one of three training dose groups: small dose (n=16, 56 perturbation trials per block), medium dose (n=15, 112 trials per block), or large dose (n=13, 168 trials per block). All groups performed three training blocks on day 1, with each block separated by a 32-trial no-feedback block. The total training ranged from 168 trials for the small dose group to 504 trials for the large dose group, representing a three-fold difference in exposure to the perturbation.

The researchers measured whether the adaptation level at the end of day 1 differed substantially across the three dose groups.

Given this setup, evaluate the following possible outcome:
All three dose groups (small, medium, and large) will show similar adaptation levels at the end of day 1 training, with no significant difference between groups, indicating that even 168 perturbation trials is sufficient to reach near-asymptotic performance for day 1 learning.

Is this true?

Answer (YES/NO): NO